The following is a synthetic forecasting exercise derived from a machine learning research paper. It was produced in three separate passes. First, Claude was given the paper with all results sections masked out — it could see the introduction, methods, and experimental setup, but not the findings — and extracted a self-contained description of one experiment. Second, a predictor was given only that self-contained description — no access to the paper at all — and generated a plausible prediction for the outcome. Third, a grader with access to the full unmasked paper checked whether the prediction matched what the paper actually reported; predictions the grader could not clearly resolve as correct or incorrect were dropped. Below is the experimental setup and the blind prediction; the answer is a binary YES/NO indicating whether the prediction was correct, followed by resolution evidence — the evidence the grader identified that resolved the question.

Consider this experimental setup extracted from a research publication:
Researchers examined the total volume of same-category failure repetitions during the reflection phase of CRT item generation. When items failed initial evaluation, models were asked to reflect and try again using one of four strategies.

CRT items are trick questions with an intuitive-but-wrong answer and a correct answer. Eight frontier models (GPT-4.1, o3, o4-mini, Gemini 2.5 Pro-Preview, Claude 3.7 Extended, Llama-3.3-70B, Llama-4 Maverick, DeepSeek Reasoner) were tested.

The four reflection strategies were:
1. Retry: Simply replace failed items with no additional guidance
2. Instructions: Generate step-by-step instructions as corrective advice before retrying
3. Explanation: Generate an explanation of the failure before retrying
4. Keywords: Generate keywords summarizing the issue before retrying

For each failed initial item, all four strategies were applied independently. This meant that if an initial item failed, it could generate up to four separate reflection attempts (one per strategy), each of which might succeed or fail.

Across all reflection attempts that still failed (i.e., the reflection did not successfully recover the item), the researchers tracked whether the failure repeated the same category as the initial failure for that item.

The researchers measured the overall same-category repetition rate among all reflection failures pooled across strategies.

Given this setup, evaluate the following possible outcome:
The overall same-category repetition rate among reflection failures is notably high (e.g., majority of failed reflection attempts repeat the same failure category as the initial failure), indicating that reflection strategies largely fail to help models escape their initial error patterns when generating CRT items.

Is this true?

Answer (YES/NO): YES